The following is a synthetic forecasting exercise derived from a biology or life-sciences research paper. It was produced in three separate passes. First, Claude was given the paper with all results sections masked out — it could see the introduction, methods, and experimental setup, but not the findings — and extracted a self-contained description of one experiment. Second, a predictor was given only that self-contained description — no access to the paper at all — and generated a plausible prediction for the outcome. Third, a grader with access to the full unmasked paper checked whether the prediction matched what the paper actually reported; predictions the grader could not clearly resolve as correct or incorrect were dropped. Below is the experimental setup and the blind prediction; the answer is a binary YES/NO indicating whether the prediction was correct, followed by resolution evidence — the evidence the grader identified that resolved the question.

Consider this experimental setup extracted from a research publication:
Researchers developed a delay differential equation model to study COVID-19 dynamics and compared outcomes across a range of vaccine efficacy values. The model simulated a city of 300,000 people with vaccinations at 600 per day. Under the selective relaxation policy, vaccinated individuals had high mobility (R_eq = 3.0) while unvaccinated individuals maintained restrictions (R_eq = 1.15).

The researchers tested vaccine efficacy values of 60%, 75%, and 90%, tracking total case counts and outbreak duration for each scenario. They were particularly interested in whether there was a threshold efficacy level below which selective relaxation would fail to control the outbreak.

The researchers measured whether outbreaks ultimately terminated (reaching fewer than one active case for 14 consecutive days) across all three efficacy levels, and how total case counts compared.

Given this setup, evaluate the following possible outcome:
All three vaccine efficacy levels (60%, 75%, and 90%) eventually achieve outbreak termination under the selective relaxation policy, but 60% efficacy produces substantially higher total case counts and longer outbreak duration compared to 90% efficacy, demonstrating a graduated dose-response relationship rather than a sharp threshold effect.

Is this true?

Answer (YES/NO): NO